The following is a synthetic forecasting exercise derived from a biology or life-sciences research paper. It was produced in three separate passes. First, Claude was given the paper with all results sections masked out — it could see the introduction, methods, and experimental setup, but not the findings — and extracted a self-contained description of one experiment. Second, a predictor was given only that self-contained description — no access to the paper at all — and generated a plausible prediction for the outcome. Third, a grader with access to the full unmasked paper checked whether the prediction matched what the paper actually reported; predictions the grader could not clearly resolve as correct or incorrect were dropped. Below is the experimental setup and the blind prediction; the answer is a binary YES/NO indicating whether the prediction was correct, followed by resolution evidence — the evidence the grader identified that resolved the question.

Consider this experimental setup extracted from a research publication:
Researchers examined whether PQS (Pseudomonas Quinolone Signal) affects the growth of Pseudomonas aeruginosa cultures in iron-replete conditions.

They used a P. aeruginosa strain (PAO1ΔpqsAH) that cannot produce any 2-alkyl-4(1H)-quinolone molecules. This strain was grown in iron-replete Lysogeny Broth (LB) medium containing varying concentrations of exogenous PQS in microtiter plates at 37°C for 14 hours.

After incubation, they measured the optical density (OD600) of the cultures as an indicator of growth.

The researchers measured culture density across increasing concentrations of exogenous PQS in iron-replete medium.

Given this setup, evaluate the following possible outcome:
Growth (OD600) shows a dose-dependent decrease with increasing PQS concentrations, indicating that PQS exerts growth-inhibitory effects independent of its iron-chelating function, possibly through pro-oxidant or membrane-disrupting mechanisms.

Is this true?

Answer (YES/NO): NO